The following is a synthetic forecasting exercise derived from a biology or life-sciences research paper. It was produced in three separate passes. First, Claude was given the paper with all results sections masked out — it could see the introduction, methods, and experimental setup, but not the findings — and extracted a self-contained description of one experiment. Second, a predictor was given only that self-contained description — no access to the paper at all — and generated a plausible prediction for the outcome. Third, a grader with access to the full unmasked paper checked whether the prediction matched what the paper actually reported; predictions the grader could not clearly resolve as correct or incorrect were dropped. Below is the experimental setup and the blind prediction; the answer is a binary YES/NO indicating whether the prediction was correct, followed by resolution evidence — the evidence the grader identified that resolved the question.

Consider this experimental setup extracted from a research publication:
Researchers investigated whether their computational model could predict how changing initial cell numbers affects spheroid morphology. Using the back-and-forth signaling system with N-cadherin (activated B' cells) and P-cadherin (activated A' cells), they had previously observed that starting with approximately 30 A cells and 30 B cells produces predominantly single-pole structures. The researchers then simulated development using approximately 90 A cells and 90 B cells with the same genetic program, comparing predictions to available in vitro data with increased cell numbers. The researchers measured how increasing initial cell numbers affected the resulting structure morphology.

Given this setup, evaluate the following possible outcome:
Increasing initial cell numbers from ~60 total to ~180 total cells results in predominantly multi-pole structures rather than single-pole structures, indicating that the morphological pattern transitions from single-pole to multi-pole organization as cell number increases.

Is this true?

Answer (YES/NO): YES